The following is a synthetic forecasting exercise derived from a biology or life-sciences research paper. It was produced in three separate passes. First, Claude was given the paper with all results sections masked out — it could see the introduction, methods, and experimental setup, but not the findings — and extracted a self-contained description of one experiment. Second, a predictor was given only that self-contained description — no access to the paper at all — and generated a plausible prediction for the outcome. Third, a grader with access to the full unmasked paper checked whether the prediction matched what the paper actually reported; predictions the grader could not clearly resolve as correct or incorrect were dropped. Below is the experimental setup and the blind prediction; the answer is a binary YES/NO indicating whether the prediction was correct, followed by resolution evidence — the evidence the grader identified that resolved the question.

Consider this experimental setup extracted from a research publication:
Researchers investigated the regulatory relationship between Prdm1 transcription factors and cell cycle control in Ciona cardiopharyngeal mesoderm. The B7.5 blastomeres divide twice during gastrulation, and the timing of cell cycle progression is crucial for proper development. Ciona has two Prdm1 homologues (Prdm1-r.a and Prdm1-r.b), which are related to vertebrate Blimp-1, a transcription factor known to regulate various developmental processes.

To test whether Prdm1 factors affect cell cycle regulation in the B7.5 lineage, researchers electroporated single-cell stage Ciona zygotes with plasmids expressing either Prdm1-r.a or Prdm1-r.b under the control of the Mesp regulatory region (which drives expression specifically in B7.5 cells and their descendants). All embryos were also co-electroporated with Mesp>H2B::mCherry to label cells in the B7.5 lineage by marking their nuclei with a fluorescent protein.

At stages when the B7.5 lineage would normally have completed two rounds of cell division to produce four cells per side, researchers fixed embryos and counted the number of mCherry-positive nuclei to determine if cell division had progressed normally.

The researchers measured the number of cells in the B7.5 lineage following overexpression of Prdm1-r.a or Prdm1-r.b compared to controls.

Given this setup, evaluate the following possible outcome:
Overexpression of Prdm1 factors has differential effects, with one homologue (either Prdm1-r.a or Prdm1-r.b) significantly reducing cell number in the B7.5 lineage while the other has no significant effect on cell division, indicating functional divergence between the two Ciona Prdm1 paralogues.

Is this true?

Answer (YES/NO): NO